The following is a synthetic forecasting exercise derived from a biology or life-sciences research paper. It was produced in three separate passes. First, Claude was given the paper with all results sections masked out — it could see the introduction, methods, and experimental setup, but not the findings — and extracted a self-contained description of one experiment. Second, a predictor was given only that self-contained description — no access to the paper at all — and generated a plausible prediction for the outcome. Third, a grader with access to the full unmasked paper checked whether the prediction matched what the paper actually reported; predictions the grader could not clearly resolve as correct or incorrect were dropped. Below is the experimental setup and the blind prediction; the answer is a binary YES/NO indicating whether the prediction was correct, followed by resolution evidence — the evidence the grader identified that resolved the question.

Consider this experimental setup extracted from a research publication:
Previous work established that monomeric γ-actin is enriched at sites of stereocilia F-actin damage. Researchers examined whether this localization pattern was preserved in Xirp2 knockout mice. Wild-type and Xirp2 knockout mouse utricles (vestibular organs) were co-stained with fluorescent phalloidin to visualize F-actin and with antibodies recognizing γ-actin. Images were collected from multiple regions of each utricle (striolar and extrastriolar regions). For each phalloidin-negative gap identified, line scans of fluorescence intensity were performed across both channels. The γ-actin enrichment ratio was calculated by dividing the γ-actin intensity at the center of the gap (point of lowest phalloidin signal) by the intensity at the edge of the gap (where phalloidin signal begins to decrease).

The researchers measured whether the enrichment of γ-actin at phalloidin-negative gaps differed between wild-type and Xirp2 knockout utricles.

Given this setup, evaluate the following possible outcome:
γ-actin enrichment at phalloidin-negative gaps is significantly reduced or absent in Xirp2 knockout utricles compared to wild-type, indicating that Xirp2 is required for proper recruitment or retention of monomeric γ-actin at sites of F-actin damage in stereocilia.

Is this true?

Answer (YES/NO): YES